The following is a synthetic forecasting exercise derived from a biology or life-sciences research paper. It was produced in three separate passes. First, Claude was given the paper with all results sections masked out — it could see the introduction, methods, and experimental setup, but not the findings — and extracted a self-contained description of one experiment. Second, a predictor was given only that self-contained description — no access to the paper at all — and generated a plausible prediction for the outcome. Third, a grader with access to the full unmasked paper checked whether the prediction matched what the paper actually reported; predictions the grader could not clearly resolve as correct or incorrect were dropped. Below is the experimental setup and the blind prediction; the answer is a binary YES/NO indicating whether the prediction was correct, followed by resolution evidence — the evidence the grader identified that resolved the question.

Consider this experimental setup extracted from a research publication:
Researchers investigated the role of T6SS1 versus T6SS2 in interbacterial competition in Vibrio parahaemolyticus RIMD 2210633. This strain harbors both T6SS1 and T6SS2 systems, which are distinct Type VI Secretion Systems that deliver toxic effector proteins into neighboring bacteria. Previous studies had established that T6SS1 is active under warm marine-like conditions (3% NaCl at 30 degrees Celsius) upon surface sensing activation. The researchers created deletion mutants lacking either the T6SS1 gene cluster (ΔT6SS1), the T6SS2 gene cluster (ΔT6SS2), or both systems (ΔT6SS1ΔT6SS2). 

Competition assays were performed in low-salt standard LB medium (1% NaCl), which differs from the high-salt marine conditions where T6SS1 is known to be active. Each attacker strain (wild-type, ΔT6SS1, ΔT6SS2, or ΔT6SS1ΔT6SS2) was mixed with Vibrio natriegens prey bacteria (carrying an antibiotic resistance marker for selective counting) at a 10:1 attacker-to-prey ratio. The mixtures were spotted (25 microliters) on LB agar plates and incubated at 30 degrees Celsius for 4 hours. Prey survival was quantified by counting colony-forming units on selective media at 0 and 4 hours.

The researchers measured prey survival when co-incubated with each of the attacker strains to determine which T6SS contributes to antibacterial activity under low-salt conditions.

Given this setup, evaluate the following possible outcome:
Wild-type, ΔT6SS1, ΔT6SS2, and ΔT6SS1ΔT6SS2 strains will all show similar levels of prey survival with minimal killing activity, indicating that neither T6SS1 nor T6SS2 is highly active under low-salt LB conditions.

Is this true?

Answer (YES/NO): NO